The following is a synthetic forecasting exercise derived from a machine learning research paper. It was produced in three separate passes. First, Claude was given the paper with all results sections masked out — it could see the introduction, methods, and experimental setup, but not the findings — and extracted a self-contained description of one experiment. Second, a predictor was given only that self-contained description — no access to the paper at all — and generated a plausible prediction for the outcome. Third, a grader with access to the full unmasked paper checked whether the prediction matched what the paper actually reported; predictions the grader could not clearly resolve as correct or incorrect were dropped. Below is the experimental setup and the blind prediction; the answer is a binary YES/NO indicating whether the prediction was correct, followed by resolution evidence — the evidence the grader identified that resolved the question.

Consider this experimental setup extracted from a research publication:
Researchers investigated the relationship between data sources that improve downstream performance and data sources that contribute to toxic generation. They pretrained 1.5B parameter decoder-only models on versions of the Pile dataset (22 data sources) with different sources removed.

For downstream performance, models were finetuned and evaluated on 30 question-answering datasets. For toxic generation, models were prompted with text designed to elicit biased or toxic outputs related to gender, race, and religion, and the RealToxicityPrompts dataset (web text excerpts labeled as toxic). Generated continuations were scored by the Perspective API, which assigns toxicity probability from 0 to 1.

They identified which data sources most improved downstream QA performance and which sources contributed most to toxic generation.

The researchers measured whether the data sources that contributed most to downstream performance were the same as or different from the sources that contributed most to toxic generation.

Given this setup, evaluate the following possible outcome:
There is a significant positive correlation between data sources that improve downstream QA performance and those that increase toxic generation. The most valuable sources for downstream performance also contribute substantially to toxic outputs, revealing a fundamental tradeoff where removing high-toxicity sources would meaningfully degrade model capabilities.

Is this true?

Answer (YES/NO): YES